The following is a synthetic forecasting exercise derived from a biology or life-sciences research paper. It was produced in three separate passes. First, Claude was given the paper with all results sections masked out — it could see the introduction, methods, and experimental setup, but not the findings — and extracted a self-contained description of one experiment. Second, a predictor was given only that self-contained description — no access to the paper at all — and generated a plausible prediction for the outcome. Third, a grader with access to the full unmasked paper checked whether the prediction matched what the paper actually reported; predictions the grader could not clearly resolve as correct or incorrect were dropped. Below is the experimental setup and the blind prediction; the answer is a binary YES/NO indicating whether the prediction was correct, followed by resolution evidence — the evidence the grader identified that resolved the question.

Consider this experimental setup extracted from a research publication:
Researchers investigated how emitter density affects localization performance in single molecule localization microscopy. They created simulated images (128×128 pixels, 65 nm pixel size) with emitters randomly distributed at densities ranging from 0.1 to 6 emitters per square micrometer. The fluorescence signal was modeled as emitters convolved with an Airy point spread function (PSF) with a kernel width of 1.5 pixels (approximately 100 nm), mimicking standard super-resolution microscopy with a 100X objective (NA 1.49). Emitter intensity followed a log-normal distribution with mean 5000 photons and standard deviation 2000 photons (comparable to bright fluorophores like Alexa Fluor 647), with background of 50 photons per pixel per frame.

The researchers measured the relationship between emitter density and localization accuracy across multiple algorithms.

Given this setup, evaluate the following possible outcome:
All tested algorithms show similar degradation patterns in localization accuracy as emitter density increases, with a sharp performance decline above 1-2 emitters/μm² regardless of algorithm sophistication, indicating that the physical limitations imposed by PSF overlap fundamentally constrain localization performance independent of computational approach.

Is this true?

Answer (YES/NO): NO